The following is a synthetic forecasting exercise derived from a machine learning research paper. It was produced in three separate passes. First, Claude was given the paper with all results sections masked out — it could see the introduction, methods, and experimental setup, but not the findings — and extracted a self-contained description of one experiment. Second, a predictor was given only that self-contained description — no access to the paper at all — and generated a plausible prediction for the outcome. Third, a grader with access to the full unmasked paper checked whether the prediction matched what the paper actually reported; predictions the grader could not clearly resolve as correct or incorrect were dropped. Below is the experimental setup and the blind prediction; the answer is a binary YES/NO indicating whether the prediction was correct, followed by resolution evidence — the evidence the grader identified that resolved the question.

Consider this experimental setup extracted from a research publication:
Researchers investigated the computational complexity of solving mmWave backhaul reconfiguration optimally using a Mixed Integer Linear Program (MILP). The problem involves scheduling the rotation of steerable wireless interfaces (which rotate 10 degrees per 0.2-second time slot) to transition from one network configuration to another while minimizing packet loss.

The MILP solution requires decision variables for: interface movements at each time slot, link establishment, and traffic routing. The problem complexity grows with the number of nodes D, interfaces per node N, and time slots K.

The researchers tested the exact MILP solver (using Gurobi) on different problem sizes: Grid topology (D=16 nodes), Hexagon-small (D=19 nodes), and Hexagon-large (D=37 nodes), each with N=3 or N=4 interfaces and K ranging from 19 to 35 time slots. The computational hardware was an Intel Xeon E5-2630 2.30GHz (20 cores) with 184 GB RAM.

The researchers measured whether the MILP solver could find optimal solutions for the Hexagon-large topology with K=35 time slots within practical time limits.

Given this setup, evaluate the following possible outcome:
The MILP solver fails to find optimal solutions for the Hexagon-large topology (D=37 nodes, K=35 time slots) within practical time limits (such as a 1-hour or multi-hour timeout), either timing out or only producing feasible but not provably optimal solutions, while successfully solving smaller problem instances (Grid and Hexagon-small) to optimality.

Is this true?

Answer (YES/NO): NO